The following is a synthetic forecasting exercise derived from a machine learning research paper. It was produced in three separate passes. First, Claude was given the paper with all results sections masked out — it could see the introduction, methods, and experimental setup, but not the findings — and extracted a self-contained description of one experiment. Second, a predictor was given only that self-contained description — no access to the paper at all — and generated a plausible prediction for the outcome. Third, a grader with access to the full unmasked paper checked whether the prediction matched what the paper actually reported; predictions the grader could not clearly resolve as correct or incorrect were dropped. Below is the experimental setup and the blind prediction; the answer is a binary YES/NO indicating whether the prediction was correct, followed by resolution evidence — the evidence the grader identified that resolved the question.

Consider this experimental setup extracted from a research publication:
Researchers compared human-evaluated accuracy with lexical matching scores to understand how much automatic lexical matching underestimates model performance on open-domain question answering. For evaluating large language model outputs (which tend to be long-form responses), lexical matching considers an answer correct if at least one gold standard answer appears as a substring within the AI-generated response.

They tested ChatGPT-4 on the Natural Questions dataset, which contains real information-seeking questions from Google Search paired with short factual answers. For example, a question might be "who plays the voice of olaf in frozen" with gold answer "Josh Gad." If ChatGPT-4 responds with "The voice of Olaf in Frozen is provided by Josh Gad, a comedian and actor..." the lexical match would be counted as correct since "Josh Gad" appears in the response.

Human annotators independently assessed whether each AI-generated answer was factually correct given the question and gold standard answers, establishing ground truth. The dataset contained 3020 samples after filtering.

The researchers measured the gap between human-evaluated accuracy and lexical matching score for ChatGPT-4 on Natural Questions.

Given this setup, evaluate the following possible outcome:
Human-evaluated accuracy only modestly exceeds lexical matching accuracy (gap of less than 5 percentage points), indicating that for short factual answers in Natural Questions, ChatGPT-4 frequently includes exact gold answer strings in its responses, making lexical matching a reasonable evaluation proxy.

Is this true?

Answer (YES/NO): NO